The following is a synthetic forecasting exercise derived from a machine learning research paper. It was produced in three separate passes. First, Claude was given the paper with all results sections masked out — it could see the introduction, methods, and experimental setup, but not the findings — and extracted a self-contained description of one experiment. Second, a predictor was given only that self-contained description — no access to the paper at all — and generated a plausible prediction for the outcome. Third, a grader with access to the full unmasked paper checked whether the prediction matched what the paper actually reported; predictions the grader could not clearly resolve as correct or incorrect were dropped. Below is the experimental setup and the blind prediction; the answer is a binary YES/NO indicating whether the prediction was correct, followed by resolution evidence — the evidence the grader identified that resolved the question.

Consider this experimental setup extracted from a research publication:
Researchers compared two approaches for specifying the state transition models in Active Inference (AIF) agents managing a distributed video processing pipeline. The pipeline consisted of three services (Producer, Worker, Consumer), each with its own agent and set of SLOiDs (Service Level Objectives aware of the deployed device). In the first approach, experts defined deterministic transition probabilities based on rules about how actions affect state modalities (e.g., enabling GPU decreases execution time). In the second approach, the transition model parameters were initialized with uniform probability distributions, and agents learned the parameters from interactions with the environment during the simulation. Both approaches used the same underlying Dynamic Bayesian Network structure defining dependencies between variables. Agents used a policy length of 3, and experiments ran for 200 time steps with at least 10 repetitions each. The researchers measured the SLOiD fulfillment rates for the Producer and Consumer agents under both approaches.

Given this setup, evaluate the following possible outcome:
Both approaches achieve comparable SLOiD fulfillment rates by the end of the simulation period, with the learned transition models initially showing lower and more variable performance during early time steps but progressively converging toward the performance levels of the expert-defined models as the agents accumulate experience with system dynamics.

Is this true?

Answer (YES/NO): NO